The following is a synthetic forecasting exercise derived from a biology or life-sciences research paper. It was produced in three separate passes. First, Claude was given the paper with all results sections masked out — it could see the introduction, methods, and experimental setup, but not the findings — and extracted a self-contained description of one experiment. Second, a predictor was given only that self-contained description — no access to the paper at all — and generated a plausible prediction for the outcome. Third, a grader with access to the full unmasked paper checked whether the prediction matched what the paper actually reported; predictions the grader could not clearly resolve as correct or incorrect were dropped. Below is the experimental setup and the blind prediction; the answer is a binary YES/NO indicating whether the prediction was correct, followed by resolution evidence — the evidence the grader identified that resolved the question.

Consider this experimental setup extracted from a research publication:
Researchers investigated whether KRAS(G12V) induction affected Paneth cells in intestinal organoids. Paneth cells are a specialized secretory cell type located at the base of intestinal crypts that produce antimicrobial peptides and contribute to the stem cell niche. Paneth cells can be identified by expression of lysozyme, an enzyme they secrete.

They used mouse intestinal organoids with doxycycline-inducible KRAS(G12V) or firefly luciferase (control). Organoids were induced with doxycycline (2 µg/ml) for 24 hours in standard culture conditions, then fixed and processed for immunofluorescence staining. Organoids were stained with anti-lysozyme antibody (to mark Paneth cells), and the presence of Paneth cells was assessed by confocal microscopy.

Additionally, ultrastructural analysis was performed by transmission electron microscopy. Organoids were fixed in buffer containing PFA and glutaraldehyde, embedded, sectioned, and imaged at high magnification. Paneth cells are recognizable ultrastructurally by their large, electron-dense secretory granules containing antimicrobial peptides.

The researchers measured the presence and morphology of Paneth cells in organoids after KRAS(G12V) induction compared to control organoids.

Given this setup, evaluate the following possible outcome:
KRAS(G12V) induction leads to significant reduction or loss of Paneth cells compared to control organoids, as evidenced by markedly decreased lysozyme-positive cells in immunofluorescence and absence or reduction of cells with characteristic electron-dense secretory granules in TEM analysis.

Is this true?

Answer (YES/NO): NO